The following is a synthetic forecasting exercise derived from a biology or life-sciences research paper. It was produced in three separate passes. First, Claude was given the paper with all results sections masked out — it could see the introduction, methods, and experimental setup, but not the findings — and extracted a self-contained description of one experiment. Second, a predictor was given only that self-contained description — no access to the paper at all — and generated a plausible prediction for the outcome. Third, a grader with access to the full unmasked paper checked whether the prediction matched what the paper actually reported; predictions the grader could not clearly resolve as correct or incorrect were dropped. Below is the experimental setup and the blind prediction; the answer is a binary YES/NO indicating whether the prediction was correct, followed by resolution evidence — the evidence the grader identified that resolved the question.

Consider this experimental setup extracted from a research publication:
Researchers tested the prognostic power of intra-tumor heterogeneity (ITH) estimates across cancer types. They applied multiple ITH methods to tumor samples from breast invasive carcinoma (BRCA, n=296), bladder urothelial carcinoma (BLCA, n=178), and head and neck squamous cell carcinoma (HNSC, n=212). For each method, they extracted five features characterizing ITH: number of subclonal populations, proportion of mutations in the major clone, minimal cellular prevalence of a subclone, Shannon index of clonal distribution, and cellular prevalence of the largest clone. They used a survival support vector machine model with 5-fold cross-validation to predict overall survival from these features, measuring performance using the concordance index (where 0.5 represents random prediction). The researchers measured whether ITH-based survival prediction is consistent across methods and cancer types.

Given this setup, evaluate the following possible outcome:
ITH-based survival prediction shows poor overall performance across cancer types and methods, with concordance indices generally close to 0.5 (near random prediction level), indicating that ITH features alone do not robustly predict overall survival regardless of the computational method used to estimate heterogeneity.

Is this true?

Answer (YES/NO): YES